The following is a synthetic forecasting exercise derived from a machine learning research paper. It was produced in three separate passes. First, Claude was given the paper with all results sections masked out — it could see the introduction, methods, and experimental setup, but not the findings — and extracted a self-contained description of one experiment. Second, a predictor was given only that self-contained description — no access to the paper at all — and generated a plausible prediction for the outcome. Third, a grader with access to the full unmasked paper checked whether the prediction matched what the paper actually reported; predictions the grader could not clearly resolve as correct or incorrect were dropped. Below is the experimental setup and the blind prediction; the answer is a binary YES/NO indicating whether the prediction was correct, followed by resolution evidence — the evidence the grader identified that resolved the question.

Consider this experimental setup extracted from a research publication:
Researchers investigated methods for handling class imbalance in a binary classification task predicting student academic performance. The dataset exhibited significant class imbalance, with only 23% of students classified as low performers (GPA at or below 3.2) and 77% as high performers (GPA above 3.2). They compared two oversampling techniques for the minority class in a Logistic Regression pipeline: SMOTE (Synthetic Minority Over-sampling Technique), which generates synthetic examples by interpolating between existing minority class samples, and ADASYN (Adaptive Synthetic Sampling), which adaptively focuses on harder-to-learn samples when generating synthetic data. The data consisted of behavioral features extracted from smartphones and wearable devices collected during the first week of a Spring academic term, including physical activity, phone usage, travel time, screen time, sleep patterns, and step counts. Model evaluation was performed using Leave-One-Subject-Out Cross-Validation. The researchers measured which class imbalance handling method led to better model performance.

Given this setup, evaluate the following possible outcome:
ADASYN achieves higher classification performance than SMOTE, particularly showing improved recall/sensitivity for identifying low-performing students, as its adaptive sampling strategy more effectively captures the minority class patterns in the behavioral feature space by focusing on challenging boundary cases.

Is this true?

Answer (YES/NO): NO